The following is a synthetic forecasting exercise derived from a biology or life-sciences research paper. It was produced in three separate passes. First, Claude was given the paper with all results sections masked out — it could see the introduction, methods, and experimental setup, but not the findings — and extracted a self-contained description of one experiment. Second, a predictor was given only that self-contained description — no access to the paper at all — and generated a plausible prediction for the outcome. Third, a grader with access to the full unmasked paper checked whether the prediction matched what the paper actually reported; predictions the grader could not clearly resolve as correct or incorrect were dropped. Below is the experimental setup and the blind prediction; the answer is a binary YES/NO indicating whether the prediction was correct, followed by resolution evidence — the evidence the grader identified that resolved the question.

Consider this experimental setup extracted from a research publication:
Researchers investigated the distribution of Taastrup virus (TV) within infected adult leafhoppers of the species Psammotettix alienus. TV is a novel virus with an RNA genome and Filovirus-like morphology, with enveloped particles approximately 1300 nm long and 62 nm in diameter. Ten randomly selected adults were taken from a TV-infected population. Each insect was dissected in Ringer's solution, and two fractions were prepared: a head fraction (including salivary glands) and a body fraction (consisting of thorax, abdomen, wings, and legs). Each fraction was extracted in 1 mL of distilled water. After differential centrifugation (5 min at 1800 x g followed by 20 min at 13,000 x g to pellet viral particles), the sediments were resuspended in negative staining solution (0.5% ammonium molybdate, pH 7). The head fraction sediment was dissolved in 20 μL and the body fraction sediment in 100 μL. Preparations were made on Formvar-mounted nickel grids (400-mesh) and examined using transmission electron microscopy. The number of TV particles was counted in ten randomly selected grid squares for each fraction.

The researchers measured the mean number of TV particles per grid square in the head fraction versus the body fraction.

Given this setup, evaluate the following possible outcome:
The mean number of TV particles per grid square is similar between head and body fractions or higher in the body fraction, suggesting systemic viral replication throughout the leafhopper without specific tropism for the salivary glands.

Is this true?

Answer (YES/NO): NO